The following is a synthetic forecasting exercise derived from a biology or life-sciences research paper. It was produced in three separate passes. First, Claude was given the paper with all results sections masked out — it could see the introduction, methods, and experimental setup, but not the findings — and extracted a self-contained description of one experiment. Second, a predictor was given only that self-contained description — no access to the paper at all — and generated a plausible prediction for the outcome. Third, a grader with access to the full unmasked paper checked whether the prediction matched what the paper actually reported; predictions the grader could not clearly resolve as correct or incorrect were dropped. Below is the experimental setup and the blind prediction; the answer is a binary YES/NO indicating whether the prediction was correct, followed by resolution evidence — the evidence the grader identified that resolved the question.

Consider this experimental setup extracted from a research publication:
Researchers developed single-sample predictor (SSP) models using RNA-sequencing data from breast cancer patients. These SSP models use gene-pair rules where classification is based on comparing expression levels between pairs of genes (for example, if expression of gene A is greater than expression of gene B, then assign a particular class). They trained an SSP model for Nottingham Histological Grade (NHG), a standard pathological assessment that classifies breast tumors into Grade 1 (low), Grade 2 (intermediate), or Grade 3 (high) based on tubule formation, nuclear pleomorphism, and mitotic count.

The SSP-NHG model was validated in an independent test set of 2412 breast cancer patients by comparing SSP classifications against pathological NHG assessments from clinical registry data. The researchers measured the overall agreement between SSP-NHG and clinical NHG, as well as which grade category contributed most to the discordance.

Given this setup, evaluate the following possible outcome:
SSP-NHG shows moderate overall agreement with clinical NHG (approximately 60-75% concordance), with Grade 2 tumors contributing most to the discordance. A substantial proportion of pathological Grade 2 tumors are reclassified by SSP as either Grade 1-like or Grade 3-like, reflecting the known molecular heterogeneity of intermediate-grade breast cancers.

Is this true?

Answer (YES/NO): NO